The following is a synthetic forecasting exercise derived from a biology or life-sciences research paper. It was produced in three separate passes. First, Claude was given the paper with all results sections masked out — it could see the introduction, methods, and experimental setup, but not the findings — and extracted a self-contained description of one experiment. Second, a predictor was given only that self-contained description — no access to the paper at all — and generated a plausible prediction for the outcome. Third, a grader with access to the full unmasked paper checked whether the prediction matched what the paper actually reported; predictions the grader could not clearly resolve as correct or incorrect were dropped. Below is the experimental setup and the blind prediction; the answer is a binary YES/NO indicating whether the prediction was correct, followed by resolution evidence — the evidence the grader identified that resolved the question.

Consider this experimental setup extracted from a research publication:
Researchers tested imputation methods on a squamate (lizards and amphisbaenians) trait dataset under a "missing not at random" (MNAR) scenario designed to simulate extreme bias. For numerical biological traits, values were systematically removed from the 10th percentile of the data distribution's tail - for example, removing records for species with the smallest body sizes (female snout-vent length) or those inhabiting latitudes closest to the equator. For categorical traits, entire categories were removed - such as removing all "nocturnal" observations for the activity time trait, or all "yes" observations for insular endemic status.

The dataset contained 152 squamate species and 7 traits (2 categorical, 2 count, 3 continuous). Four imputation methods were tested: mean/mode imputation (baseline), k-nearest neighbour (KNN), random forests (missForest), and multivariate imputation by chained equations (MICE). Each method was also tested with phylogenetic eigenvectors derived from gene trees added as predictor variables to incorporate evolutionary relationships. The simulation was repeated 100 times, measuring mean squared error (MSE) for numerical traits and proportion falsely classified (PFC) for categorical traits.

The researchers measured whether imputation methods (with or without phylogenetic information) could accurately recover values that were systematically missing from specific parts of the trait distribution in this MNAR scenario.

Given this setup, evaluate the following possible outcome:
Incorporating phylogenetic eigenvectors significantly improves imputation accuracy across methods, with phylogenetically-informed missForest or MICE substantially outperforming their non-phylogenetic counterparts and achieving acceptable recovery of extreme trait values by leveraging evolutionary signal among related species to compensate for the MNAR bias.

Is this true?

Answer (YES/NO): NO